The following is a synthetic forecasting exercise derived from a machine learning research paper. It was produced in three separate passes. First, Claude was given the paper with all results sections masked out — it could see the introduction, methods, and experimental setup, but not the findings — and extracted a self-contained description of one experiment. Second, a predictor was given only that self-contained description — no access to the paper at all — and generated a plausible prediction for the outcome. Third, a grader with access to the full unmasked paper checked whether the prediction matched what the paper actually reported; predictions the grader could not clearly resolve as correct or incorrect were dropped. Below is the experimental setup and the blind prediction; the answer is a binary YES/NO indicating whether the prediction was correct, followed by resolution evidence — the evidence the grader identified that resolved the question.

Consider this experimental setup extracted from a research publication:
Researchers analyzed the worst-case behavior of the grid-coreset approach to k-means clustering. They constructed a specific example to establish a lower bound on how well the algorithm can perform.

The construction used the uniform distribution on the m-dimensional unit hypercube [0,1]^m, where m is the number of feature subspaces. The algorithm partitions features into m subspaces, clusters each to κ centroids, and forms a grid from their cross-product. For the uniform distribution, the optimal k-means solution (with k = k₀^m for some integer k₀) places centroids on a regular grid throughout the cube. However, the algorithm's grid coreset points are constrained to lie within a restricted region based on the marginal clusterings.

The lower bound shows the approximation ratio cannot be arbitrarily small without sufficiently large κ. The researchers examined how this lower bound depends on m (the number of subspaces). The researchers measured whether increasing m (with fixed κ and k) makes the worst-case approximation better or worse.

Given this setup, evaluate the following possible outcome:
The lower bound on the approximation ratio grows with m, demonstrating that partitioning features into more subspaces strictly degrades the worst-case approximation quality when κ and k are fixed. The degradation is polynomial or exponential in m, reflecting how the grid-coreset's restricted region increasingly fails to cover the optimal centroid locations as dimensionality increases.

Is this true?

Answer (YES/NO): NO